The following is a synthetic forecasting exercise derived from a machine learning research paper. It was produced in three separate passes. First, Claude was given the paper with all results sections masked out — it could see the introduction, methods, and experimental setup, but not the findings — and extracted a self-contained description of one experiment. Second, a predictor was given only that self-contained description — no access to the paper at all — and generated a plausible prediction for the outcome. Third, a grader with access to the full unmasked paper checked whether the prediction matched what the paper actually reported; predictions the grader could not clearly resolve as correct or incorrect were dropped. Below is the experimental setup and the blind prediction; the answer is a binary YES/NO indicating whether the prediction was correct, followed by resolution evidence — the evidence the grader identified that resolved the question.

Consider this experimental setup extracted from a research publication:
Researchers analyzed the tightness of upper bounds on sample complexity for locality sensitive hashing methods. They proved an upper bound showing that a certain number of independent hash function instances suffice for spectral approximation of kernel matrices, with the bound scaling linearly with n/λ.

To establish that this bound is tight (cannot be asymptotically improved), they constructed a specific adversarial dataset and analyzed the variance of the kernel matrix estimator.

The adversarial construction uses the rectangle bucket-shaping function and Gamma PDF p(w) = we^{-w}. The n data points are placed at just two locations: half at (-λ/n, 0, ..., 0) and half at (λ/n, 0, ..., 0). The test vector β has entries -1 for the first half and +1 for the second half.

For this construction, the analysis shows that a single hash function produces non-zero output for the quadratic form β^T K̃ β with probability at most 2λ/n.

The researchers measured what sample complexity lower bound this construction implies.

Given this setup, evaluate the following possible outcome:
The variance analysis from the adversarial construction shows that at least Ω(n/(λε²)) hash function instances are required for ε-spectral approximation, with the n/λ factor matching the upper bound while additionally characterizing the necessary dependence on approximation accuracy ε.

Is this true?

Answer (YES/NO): NO